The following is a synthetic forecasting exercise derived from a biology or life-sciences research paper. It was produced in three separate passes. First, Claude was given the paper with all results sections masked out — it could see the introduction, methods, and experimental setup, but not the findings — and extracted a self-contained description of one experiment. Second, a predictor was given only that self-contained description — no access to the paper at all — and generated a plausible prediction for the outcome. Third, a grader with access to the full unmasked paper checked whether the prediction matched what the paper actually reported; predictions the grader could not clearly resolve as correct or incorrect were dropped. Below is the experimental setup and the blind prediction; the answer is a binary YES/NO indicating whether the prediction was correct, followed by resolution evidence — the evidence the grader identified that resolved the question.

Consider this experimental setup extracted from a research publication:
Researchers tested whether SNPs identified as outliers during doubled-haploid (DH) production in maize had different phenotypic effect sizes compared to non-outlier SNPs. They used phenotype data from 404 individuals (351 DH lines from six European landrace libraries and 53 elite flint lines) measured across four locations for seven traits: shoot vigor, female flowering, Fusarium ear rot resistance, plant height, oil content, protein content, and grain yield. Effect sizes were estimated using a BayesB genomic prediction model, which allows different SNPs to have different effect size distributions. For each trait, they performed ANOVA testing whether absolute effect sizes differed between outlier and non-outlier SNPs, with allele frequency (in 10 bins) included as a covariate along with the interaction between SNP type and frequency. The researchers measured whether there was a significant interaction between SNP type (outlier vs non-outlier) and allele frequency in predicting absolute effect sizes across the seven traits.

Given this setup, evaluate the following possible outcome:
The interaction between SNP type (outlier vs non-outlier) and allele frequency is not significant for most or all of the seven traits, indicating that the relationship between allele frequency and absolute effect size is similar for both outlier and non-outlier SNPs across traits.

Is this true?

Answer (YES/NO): NO